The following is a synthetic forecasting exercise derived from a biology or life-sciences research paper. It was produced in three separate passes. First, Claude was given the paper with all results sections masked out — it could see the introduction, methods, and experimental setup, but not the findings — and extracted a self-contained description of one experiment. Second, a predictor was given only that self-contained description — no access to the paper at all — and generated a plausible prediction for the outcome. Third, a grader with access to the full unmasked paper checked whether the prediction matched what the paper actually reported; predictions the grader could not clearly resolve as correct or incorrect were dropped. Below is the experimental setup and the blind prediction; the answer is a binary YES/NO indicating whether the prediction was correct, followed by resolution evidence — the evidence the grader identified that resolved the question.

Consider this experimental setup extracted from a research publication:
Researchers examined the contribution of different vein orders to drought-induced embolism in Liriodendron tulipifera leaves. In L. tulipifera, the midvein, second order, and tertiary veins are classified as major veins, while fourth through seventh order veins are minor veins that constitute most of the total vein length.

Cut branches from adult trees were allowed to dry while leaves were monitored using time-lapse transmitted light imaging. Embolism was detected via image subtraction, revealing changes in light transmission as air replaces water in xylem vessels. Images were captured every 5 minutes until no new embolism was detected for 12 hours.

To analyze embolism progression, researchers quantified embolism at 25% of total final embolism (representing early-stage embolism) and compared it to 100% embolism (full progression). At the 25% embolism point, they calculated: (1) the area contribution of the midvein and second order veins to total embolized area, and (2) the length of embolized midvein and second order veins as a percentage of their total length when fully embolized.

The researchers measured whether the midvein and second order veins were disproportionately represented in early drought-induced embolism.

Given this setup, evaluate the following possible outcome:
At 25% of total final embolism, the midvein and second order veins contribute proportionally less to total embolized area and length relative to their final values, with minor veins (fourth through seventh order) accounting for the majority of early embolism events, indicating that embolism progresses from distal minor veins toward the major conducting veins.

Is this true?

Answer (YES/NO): NO